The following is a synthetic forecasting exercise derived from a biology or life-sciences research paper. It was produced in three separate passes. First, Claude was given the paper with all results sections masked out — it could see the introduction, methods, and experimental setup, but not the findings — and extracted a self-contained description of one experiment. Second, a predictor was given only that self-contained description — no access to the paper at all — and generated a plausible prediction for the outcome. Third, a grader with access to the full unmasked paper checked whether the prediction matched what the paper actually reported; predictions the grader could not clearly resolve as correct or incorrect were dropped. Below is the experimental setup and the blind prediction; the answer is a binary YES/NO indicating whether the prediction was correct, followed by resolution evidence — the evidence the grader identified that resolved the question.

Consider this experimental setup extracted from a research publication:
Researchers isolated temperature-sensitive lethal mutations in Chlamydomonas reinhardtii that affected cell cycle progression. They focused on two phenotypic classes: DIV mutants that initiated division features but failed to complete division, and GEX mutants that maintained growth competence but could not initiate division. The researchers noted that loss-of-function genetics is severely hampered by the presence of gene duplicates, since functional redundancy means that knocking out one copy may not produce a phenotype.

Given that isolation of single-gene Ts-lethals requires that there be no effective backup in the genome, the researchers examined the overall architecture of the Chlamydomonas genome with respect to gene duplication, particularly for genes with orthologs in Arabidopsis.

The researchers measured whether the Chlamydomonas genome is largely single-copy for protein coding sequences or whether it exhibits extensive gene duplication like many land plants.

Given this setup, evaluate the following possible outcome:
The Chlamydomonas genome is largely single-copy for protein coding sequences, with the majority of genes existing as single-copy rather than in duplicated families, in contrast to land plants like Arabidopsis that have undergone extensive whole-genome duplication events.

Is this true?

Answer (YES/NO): YES